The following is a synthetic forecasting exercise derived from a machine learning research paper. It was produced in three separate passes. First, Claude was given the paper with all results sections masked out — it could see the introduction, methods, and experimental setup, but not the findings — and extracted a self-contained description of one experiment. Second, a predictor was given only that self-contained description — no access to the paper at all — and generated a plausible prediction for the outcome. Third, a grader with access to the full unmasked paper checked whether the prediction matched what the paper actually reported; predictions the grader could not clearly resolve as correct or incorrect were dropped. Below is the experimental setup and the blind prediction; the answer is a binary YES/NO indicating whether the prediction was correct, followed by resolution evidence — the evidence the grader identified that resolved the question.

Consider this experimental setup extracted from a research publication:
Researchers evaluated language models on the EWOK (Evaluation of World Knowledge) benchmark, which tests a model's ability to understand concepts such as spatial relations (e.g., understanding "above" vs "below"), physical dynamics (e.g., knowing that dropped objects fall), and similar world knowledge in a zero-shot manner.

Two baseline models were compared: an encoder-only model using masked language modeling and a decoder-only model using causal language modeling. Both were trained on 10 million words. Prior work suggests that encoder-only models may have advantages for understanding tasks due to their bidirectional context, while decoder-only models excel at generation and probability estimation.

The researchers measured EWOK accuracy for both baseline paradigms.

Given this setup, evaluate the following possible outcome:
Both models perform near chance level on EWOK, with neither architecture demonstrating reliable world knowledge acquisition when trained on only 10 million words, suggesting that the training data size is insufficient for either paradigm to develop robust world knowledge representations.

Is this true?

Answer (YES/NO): YES